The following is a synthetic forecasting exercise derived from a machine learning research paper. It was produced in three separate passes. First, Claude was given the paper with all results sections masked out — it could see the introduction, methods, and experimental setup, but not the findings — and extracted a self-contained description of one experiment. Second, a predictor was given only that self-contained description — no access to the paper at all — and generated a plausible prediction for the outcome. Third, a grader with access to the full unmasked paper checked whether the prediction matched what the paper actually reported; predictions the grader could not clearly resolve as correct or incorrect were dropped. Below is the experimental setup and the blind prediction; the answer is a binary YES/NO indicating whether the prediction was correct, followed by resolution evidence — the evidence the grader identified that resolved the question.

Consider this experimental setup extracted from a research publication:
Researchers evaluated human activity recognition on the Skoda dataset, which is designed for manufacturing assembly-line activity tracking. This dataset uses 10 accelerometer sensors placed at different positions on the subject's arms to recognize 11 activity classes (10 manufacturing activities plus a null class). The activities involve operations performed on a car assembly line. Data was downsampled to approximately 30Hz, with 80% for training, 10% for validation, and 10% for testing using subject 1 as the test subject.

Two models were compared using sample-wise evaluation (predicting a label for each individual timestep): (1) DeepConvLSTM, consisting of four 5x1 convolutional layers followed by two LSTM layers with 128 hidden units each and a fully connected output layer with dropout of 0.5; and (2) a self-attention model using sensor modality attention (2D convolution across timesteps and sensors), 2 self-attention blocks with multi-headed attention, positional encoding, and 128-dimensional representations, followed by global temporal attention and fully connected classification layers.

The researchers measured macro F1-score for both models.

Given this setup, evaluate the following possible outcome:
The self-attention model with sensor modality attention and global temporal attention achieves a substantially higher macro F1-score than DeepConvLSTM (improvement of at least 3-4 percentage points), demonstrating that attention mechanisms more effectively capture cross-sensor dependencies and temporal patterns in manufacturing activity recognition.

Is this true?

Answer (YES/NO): NO